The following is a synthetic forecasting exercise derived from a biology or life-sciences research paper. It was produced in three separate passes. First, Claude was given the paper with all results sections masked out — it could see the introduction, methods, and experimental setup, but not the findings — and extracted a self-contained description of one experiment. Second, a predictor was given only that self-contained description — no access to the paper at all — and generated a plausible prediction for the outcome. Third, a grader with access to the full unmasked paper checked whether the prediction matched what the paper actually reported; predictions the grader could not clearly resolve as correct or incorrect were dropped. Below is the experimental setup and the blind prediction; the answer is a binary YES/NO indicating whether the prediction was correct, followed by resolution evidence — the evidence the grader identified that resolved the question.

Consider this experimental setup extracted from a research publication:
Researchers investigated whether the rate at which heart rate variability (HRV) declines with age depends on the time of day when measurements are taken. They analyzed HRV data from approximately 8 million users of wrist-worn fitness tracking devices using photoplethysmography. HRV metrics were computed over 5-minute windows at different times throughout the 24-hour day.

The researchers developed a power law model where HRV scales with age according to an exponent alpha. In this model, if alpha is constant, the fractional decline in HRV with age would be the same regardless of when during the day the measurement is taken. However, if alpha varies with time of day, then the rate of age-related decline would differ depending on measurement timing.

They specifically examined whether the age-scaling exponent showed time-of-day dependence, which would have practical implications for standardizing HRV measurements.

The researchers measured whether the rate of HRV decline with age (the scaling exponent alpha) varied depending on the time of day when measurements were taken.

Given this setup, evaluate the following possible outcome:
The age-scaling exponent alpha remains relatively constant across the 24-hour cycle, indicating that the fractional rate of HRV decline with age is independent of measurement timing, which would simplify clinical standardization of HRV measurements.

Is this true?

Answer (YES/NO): NO